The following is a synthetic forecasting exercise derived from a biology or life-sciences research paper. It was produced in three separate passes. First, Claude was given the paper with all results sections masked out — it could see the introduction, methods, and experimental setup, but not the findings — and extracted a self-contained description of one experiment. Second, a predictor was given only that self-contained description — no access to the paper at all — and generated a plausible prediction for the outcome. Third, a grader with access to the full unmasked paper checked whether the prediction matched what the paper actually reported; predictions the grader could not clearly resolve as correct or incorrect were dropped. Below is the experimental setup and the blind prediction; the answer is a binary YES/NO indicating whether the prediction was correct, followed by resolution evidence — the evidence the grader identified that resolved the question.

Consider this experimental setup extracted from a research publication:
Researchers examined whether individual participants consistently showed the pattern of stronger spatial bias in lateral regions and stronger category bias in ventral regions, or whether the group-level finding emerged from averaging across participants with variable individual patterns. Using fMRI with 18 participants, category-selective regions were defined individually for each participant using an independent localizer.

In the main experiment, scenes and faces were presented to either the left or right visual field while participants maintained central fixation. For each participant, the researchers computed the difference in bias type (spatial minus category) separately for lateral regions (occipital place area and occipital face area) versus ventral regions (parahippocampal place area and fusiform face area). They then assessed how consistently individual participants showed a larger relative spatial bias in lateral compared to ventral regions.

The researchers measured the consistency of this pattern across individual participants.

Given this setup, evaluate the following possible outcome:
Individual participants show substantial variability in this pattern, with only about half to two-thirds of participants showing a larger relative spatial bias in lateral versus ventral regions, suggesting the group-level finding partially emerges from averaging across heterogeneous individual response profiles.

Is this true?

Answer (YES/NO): NO